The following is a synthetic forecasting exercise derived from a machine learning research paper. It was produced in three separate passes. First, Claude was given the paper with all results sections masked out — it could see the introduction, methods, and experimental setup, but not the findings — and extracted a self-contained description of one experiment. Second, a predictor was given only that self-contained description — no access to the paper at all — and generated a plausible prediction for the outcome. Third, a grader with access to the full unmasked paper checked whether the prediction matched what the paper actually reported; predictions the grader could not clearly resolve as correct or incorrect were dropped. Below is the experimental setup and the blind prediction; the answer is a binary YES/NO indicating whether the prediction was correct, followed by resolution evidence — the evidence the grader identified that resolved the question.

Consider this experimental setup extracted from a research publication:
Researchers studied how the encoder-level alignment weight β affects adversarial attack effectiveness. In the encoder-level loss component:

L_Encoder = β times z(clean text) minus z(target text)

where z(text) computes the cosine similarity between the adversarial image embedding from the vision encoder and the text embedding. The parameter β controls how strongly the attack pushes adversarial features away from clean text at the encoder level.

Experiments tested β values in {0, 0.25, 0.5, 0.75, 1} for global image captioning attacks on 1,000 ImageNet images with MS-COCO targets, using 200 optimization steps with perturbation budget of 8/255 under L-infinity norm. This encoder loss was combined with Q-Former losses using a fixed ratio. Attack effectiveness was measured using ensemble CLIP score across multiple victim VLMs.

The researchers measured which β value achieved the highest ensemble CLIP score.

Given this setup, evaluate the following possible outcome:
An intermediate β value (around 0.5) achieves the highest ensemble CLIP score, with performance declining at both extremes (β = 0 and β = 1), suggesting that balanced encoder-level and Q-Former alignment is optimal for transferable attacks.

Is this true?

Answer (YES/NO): YES